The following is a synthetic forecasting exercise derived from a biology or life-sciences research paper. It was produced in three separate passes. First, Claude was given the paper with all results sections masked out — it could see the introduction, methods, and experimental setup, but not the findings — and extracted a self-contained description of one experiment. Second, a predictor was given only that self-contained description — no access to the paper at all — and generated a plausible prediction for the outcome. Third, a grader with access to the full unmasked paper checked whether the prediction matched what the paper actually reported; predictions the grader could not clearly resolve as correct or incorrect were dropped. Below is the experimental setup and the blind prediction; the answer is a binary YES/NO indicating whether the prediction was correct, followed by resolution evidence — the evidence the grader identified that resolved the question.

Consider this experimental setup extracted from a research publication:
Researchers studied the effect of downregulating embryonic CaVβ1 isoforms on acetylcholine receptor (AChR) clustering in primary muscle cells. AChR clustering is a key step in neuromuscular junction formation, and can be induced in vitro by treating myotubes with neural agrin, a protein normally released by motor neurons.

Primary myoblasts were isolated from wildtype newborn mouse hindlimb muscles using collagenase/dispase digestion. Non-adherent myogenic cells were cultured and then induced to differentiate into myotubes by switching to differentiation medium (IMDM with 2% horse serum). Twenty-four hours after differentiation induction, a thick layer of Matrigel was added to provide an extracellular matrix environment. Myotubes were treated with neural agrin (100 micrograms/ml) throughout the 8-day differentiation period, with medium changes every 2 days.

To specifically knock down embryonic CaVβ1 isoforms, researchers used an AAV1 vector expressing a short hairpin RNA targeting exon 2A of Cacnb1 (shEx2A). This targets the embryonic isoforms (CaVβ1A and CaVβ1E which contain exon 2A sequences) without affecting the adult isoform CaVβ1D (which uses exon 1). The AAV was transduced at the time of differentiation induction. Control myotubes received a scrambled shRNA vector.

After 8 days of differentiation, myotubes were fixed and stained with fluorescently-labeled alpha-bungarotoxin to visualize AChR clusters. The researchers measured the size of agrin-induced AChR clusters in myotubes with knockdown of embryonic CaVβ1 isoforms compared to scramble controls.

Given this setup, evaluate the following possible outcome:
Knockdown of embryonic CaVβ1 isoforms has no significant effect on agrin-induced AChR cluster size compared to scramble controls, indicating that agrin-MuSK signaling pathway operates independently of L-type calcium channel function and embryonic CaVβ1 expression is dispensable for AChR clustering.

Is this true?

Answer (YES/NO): NO